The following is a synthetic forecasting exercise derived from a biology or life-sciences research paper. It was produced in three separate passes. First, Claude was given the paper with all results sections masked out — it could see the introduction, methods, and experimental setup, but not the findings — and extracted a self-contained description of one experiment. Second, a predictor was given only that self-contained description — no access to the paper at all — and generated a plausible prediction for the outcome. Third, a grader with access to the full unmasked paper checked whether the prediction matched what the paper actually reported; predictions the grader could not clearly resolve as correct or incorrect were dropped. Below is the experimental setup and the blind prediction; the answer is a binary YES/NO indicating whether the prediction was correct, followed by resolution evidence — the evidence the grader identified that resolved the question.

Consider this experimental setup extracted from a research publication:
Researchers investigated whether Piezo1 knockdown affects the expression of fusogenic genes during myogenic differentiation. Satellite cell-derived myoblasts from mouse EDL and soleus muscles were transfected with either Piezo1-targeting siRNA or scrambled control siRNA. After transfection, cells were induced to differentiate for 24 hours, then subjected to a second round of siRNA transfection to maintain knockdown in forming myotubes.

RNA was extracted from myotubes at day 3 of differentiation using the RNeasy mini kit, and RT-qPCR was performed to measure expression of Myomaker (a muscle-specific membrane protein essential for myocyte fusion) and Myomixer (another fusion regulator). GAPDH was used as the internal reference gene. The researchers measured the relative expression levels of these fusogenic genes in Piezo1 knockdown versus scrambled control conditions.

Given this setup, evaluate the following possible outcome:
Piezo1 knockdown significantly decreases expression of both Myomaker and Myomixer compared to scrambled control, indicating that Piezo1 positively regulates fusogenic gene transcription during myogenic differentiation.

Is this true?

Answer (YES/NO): NO